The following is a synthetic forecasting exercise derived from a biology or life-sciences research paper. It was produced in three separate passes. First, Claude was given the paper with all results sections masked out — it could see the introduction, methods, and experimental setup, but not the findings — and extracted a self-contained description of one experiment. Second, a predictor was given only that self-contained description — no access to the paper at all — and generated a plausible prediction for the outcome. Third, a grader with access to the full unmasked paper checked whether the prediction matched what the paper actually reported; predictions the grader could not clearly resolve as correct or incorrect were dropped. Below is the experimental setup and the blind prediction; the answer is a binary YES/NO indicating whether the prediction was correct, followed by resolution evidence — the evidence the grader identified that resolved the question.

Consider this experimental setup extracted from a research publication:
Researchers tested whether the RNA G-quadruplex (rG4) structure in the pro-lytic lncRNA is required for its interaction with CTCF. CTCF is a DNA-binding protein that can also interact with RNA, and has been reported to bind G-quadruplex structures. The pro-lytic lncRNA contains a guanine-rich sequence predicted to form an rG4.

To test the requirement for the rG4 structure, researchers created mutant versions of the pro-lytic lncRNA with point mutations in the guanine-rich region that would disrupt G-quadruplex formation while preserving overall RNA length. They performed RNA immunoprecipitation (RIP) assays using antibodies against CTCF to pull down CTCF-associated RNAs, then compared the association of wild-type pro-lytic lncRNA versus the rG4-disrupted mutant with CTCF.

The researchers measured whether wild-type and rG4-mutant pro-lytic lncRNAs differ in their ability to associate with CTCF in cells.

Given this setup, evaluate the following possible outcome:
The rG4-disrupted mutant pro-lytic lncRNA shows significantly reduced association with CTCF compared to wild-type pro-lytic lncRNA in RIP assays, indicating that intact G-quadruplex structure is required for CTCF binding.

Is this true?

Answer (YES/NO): YES